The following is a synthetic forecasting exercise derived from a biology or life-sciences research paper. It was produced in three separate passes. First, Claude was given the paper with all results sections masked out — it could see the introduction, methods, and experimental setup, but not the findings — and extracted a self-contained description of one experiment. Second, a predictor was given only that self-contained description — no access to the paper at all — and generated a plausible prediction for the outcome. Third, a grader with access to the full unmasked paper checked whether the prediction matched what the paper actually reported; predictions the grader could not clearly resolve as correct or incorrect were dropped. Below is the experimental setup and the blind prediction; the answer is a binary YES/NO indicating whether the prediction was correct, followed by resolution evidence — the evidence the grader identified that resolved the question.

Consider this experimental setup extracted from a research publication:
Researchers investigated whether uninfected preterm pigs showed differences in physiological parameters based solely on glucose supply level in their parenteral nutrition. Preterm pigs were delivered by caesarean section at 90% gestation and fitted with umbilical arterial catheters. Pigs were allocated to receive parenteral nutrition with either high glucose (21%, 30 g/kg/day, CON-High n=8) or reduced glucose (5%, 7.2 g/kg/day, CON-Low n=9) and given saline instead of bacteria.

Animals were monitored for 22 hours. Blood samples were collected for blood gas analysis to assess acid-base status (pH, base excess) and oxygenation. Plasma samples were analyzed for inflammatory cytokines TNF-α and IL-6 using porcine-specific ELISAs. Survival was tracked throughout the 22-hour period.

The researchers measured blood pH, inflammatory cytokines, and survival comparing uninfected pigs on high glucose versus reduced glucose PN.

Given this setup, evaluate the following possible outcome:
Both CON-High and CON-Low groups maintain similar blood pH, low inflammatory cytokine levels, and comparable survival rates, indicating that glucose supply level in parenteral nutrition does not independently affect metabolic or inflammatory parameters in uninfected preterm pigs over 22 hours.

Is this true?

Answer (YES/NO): NO